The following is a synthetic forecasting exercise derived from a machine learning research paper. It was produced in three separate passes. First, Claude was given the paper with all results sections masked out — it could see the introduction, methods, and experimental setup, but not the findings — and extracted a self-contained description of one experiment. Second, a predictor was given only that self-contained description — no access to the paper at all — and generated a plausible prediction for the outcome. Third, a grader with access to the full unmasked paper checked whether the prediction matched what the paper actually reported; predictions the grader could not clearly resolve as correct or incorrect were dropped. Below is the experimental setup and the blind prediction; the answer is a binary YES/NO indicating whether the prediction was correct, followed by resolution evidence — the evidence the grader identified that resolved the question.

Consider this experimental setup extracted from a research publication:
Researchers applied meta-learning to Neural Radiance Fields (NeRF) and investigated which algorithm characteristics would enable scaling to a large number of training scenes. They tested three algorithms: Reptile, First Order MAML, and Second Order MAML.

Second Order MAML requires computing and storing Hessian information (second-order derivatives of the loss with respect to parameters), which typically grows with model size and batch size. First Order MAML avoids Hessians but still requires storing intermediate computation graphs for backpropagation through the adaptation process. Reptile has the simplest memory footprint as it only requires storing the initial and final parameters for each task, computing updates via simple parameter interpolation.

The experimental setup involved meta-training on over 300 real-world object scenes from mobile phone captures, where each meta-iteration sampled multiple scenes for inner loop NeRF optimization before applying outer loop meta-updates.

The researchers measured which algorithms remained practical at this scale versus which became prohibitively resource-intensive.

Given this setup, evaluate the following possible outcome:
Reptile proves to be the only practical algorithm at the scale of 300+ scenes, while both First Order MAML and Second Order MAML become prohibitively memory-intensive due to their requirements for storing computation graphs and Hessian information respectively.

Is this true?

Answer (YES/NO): NO